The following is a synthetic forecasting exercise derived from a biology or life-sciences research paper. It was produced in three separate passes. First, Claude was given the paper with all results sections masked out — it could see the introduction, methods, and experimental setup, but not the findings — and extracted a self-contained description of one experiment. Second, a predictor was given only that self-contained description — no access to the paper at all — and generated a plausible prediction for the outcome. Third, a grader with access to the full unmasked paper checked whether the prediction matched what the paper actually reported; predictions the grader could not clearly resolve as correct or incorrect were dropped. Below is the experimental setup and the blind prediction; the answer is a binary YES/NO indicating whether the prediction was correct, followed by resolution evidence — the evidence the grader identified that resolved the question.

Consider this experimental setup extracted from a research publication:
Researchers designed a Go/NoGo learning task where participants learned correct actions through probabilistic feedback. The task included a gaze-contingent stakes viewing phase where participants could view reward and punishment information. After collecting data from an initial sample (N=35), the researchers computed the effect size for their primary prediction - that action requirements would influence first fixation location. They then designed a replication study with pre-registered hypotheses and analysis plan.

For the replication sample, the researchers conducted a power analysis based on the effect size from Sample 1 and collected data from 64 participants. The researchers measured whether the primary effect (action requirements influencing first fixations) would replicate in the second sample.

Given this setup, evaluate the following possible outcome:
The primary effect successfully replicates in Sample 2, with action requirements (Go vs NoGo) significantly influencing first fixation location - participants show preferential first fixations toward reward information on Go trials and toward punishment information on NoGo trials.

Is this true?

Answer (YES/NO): YES